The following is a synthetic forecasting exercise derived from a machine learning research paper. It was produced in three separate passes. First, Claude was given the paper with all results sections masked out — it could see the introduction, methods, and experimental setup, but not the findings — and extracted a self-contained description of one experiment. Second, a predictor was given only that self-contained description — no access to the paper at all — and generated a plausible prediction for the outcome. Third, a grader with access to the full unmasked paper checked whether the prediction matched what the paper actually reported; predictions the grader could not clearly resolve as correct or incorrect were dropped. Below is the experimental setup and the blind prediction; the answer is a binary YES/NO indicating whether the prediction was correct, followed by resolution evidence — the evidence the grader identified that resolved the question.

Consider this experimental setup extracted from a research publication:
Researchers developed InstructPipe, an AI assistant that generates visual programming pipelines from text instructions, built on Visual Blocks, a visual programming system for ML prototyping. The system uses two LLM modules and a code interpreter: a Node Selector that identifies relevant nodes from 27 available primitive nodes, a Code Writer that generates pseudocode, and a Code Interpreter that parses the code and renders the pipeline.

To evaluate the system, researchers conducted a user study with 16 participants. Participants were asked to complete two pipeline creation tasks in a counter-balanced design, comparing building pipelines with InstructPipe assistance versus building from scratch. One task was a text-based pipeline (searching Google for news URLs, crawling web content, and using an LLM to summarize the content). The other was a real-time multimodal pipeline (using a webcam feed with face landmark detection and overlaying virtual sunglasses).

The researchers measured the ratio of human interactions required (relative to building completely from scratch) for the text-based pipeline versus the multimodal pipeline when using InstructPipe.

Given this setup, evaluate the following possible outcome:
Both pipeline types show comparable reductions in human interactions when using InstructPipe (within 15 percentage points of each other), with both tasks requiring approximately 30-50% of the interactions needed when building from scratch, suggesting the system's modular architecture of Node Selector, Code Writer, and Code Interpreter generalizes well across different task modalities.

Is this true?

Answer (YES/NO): NO